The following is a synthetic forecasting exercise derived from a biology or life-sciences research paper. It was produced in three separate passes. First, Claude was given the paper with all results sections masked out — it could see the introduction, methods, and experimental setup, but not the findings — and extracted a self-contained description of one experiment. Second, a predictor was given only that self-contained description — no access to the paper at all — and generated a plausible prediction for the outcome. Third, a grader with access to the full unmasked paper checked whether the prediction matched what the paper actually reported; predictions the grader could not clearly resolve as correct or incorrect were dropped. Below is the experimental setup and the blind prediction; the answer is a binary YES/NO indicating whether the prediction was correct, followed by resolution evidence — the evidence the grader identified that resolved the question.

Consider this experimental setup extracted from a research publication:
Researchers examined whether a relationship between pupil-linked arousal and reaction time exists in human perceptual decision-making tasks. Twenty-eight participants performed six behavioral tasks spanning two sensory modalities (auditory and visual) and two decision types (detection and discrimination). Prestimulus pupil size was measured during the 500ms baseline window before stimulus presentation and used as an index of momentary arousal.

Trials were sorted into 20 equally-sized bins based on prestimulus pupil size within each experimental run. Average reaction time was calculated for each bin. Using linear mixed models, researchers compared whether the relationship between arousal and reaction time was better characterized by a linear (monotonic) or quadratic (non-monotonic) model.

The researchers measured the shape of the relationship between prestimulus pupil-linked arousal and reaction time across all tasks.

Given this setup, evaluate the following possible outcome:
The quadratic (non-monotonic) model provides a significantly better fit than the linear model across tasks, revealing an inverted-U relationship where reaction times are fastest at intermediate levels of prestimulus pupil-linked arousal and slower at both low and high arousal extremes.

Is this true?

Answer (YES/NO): YES